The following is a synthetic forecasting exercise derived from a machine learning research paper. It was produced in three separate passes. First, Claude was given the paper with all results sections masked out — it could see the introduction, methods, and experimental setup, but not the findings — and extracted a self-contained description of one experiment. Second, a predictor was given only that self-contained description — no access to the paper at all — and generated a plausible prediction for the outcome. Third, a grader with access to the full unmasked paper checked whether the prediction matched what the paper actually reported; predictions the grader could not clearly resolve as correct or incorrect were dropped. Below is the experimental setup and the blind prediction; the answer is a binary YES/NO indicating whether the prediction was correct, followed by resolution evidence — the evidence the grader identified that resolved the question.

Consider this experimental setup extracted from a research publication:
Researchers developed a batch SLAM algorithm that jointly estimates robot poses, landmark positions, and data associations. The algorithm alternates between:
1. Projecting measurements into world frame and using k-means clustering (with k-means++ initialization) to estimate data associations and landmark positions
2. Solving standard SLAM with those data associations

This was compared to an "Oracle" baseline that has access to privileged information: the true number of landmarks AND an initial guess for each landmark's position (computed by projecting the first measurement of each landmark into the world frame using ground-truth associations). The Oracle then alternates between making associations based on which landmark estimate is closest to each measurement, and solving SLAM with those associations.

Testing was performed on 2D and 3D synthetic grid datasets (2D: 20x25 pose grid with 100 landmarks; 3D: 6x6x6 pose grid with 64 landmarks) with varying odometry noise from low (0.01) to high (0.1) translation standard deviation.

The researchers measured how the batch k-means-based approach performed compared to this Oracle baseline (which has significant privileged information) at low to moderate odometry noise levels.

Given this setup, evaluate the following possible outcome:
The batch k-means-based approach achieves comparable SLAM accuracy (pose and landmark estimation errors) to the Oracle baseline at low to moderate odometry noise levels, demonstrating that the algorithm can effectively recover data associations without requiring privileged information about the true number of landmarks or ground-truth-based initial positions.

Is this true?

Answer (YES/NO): YES